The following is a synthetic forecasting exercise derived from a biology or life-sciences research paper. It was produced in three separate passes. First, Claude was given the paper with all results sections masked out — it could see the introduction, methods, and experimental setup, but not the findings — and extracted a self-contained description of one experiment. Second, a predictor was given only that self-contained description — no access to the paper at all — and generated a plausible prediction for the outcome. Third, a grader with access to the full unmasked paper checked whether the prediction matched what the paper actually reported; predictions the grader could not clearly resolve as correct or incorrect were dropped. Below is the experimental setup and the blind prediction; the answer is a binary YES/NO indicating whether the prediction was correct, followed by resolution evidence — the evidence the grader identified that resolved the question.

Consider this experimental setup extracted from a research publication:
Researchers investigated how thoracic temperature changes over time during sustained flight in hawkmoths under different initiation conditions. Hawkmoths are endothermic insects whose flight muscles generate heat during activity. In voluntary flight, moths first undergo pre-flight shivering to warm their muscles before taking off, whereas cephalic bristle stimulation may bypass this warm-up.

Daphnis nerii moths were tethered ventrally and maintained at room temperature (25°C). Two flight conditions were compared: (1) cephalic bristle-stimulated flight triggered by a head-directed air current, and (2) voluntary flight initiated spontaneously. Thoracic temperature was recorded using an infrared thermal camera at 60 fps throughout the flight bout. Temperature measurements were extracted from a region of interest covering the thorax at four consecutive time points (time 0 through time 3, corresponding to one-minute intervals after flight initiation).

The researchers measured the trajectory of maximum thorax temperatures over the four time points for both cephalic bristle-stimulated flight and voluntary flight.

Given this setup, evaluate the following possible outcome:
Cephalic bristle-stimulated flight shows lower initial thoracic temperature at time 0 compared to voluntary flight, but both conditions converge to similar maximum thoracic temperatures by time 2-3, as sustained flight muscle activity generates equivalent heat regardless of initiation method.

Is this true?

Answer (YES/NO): NO